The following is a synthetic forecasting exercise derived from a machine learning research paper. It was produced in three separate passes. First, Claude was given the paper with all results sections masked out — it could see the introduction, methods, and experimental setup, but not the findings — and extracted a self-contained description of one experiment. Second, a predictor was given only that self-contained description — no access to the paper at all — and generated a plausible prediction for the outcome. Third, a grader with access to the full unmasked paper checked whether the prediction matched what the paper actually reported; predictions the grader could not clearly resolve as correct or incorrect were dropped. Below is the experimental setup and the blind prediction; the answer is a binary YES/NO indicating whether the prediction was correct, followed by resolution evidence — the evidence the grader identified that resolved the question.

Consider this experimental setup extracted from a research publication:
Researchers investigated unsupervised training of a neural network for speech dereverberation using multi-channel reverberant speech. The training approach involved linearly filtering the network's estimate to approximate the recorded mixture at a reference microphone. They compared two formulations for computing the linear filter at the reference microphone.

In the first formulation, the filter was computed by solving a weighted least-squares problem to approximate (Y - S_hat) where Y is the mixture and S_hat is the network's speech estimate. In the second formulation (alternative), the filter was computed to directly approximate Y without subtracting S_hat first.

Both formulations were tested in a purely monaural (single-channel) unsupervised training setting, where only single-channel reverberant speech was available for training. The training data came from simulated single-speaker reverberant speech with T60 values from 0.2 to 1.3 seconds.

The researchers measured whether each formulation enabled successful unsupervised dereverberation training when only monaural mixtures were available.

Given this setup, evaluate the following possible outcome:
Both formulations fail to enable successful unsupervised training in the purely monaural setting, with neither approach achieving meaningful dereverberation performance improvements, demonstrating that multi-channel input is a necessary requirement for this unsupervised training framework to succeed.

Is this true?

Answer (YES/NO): NO